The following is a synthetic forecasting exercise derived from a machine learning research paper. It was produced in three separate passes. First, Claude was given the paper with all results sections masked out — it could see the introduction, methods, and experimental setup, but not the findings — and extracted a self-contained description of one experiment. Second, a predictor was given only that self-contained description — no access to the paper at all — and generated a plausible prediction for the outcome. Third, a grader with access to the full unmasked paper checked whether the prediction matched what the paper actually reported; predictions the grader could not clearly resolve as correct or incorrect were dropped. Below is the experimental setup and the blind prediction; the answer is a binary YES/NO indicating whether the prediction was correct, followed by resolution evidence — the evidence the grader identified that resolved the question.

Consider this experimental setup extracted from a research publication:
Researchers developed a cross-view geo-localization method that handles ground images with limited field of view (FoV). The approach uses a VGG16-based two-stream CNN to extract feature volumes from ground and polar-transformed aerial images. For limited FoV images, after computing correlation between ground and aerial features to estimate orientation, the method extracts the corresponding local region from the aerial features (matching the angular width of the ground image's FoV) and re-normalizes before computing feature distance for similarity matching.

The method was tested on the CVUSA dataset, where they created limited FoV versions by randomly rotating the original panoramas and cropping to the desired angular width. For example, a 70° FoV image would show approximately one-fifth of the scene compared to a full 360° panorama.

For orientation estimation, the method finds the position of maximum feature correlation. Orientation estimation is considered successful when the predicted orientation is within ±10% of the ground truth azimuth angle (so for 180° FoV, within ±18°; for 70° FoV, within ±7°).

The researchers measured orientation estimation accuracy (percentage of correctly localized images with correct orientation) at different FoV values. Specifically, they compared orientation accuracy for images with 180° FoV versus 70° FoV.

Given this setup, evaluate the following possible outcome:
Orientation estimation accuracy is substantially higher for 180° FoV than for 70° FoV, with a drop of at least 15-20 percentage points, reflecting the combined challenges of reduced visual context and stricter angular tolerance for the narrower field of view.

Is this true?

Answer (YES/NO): YES